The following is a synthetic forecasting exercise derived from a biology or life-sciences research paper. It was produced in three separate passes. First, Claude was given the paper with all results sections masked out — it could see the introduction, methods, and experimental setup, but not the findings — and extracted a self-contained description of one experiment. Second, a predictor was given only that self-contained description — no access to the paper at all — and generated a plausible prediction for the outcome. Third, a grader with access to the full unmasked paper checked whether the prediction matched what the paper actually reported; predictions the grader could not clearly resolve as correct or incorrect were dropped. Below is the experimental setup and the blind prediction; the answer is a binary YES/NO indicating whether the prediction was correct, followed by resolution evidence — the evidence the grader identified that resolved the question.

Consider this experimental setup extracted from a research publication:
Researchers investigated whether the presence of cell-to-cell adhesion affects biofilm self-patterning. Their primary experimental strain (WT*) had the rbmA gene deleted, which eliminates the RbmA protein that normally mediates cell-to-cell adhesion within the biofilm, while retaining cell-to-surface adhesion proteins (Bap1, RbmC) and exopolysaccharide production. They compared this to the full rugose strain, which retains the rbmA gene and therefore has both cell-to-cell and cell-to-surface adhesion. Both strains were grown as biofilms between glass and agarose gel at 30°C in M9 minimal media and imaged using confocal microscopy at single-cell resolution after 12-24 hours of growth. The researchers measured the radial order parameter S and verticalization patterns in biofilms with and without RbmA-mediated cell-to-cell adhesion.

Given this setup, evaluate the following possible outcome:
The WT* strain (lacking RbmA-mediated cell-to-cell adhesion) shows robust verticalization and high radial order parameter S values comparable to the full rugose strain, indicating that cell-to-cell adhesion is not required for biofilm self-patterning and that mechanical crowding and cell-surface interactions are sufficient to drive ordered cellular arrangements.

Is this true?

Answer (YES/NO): YES